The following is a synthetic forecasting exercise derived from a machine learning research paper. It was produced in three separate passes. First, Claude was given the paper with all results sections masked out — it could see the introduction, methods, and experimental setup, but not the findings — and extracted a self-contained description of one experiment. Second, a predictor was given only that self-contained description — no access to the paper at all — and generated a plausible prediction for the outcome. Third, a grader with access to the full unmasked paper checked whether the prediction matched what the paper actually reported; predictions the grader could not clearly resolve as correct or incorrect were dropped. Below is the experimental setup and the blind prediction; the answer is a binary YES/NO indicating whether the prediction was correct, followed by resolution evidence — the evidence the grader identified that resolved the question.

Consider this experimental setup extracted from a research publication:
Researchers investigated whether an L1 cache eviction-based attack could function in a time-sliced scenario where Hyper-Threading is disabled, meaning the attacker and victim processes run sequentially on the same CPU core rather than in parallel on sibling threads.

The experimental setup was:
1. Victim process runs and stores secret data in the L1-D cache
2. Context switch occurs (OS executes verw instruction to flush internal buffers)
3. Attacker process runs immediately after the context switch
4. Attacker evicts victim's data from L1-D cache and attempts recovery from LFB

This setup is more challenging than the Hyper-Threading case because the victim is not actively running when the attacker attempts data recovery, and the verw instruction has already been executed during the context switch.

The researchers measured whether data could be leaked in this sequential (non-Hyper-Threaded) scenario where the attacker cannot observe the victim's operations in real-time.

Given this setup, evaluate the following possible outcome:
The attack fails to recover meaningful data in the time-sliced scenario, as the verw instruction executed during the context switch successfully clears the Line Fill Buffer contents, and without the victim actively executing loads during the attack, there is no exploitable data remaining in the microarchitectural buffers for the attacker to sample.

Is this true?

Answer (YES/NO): NO